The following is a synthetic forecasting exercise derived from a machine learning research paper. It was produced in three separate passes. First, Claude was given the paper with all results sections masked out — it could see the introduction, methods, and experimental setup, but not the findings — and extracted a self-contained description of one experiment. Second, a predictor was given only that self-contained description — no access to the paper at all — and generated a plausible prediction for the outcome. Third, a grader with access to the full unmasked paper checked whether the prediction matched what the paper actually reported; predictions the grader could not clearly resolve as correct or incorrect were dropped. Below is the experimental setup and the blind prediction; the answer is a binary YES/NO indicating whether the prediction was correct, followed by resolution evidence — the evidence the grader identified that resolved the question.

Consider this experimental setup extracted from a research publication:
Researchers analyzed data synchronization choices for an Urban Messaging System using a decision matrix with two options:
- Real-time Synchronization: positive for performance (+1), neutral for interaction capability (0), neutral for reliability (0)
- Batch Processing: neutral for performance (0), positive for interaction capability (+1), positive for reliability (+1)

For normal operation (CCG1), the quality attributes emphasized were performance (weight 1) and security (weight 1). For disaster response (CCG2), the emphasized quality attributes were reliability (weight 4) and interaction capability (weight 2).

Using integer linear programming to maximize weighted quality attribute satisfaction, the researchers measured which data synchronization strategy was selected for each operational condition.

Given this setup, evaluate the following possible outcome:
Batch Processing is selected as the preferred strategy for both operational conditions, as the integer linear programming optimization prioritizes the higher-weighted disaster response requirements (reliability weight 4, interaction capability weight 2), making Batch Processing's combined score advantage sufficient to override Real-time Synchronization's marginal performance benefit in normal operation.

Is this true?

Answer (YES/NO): NO